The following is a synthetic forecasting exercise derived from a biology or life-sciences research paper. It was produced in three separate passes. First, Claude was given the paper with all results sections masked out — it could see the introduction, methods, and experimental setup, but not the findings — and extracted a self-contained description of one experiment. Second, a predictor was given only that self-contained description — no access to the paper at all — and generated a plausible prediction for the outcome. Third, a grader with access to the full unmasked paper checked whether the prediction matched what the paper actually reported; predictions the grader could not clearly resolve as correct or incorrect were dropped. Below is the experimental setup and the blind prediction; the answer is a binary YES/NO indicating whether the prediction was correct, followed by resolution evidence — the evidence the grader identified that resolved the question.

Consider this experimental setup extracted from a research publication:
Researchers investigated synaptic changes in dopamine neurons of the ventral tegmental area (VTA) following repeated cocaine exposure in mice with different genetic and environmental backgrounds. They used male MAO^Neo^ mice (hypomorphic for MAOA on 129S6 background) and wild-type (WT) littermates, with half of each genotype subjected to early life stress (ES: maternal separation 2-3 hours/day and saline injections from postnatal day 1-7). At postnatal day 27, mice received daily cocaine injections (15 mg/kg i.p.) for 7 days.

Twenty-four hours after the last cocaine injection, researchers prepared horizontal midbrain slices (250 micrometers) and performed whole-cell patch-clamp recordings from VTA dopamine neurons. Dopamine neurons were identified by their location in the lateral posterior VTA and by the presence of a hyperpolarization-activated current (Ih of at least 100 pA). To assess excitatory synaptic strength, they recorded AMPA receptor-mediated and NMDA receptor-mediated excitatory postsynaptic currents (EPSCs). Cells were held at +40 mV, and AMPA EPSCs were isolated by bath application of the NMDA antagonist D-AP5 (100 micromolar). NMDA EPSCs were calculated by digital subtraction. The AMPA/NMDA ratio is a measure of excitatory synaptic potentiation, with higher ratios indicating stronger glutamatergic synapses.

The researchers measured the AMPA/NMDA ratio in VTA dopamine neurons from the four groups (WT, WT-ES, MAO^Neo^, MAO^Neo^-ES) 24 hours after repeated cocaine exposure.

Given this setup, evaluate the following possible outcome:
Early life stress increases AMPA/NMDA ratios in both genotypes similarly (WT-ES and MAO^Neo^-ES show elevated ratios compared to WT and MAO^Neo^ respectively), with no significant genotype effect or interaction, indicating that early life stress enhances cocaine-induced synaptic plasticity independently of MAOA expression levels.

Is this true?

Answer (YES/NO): NO